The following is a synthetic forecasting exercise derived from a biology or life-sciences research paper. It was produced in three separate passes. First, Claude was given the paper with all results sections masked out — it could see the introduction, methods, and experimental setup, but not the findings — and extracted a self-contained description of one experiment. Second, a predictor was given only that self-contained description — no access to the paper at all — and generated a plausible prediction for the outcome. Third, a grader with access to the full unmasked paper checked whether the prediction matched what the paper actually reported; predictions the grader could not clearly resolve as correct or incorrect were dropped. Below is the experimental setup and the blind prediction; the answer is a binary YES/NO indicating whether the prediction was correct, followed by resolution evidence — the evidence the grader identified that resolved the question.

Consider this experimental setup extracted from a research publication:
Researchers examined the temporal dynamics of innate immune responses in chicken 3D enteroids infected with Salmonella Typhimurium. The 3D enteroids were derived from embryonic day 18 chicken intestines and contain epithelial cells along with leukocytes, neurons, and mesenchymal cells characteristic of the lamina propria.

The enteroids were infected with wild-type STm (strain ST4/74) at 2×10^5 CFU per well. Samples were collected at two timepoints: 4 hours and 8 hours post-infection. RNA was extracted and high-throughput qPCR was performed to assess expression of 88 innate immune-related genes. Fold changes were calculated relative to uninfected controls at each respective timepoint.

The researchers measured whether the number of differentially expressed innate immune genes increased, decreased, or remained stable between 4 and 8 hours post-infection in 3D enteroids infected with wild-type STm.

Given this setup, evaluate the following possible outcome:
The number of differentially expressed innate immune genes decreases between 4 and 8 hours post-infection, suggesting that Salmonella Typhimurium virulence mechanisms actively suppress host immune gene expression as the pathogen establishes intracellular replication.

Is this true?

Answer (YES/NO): NO